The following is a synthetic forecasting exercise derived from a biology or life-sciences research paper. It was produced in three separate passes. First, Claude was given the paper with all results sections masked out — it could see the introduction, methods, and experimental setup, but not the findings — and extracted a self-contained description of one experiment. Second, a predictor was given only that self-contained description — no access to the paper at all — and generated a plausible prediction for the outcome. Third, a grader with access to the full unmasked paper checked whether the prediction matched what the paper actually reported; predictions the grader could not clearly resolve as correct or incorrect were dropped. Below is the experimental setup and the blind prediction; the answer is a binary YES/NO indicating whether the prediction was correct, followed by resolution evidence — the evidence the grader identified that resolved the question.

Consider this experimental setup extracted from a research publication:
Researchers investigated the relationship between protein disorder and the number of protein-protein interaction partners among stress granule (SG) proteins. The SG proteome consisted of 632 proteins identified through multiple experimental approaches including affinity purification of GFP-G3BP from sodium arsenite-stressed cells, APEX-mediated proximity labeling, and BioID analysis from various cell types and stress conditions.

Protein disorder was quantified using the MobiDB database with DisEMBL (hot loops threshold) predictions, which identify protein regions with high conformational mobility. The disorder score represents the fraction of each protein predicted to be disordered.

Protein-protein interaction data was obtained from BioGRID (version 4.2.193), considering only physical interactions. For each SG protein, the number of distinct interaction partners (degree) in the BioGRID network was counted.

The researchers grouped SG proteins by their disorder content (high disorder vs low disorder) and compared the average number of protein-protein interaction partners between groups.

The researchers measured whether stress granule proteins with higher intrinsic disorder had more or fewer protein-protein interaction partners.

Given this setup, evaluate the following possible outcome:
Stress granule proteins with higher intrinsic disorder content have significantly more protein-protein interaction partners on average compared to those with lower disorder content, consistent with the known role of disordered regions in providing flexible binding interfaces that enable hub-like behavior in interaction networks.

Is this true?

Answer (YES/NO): YES